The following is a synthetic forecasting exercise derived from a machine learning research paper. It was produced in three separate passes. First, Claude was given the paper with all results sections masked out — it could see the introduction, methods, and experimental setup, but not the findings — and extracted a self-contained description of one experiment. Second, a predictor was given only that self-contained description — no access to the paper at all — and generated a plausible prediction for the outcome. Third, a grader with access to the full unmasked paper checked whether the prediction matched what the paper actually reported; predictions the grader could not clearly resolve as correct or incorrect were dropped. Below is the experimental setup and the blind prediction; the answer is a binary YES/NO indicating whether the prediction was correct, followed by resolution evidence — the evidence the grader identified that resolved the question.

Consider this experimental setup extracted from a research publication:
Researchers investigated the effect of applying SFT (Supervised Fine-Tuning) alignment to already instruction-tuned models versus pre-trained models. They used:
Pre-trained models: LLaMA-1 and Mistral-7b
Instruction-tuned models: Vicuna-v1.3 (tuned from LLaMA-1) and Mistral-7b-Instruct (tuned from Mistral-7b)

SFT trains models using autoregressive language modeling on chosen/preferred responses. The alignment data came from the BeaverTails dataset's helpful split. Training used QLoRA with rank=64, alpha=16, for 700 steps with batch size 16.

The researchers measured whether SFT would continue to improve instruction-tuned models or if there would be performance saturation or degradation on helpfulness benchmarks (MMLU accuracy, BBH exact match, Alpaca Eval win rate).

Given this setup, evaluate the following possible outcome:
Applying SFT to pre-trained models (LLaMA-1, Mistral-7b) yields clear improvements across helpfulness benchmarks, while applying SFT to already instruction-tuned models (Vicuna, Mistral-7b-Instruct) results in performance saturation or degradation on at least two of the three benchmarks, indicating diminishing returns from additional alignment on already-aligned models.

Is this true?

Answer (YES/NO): NO